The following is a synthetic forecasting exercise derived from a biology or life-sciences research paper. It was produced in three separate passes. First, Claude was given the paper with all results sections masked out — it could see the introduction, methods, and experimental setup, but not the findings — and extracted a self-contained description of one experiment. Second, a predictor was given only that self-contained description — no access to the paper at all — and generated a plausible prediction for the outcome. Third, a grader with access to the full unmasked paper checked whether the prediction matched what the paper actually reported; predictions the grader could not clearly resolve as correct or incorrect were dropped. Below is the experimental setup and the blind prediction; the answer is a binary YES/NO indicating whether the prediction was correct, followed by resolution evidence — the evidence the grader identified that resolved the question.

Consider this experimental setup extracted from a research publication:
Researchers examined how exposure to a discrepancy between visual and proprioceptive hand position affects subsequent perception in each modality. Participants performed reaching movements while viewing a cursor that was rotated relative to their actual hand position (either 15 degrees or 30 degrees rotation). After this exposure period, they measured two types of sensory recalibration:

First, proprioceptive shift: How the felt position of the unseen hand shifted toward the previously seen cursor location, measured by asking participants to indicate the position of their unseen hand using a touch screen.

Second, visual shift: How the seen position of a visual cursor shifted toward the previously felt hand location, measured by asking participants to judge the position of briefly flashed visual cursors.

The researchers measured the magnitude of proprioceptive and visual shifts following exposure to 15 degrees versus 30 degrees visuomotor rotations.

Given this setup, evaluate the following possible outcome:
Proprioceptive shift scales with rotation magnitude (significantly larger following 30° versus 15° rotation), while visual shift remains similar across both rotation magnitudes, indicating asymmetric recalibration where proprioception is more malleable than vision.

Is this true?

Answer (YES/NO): NO